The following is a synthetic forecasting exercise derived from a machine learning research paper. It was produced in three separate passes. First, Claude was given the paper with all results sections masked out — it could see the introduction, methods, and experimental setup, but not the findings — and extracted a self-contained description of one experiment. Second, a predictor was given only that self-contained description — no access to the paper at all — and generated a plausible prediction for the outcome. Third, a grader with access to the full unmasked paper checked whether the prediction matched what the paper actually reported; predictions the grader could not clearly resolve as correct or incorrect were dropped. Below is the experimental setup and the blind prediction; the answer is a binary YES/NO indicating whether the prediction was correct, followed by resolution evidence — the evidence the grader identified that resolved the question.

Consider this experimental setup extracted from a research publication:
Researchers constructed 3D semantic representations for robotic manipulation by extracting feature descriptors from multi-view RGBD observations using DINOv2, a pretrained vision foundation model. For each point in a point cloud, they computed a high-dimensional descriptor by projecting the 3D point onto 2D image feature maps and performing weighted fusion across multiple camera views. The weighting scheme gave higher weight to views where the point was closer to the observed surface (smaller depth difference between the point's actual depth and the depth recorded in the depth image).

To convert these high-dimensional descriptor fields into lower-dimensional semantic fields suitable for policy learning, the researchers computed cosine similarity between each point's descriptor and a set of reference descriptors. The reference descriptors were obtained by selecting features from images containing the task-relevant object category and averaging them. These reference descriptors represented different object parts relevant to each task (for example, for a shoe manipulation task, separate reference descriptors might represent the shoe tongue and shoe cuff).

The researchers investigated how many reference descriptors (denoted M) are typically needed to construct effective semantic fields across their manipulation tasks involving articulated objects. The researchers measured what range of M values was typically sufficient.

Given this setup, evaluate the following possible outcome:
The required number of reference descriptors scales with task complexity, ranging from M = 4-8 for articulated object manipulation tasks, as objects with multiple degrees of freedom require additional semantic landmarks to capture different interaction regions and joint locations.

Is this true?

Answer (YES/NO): NO